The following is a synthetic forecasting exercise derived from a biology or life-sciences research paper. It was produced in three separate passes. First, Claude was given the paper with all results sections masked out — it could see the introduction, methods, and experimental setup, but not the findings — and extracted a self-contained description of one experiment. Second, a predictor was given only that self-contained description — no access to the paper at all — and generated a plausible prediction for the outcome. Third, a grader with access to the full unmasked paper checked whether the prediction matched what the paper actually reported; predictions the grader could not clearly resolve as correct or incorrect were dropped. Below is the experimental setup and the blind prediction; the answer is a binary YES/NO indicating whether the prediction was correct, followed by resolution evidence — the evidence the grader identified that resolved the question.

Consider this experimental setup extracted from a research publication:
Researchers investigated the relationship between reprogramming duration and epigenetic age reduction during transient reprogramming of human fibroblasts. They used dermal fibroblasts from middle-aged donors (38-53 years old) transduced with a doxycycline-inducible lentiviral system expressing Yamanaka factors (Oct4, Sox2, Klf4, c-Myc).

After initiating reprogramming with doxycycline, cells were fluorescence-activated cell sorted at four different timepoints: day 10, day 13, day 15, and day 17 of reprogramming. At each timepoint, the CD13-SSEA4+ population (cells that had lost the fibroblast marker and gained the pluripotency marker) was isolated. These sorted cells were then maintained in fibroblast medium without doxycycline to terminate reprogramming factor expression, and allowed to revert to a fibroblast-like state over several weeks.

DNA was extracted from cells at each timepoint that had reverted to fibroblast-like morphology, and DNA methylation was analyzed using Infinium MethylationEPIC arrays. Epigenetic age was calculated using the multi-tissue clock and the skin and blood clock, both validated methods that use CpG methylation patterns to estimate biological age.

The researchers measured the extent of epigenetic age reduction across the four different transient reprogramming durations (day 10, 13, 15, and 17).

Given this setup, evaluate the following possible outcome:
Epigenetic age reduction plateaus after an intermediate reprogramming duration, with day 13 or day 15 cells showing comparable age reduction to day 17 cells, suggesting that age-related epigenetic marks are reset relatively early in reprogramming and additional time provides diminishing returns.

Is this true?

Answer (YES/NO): NO